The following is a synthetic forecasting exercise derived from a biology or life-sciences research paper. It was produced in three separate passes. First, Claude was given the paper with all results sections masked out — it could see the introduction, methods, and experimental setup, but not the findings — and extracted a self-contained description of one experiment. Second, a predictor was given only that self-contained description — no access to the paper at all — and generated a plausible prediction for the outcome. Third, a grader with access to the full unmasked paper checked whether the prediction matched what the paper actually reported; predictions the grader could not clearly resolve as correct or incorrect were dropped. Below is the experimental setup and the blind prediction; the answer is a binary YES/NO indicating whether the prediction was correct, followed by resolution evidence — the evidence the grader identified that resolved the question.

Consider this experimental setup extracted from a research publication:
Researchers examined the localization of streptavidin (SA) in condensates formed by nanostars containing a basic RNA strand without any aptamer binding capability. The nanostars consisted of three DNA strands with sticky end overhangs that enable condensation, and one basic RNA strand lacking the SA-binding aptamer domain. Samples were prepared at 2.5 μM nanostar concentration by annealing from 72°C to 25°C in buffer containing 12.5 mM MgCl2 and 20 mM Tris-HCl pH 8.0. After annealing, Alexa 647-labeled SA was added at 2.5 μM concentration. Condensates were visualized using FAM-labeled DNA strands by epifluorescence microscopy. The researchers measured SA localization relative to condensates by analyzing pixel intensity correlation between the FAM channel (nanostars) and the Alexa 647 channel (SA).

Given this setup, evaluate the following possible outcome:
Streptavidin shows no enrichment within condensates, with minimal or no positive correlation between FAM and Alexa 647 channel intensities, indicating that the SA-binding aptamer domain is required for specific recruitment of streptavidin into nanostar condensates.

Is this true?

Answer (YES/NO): YES